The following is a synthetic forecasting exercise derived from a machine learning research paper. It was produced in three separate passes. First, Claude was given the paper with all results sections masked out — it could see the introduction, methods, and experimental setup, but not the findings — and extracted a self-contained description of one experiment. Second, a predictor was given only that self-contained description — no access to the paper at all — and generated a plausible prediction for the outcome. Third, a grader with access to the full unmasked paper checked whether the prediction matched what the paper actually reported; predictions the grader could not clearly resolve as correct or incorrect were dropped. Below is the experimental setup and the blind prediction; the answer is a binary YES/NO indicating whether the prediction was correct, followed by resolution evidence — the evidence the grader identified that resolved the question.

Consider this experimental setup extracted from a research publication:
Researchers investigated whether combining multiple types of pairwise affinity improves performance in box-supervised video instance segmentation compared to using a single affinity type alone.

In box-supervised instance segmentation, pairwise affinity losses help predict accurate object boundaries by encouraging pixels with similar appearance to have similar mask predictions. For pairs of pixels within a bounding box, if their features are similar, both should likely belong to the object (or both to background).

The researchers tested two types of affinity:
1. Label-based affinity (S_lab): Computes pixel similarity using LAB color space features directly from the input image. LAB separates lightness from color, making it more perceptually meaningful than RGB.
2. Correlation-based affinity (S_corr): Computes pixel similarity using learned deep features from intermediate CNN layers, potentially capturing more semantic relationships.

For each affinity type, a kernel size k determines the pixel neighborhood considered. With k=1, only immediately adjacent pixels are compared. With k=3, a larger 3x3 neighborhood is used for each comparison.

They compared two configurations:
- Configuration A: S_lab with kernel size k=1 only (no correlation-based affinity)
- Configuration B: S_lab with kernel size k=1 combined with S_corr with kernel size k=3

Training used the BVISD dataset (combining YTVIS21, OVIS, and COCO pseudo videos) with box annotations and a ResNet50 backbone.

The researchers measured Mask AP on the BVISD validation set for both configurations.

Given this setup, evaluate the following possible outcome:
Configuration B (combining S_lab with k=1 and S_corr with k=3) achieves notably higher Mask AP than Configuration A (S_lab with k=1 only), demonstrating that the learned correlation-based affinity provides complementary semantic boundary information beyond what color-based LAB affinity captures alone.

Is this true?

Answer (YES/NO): NO